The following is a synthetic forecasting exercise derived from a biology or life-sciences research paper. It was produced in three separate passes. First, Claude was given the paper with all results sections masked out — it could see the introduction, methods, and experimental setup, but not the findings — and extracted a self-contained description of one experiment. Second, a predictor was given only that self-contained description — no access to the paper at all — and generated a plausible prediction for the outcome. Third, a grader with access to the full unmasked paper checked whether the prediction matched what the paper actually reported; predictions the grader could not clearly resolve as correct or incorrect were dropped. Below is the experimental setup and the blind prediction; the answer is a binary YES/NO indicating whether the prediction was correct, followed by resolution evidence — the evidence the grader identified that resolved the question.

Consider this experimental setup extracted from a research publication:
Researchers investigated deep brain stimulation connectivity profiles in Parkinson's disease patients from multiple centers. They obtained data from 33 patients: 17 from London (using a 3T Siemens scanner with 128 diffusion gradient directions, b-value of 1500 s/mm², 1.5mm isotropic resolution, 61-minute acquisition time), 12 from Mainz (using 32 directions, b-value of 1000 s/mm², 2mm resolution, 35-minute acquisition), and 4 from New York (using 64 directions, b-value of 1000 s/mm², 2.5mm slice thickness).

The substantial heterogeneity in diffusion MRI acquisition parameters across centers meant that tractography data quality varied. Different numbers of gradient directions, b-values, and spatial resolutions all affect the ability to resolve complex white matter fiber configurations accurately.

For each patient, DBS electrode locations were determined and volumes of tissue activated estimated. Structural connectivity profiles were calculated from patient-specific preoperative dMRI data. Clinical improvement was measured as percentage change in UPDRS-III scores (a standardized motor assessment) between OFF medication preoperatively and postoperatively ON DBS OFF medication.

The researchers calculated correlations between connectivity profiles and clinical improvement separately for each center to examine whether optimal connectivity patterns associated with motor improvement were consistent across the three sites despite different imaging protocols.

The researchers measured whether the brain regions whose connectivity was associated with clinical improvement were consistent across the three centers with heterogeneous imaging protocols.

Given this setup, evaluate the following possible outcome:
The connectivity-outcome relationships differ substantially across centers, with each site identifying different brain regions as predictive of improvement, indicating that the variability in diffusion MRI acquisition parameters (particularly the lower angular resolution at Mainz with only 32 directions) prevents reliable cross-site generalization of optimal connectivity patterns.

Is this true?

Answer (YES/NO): NO